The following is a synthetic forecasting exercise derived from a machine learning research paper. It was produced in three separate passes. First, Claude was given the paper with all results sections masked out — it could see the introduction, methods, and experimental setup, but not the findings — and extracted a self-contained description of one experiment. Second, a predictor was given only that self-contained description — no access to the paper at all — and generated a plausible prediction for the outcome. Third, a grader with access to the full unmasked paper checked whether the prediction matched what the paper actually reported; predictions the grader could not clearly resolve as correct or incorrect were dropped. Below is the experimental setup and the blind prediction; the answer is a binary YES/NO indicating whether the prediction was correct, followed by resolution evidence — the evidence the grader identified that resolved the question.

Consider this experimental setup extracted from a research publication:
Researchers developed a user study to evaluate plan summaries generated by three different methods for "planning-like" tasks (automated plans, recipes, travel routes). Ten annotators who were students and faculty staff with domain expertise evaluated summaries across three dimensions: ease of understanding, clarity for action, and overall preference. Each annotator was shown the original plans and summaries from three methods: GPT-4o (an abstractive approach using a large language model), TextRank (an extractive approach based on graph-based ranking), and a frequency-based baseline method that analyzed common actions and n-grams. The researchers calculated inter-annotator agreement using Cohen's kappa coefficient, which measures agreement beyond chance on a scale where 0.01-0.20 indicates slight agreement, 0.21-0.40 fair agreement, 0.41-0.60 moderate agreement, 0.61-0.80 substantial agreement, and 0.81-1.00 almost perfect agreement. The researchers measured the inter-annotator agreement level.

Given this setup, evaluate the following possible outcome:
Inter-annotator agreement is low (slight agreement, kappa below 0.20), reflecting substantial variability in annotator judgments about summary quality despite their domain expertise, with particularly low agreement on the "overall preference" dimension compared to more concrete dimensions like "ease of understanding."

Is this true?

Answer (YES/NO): NO